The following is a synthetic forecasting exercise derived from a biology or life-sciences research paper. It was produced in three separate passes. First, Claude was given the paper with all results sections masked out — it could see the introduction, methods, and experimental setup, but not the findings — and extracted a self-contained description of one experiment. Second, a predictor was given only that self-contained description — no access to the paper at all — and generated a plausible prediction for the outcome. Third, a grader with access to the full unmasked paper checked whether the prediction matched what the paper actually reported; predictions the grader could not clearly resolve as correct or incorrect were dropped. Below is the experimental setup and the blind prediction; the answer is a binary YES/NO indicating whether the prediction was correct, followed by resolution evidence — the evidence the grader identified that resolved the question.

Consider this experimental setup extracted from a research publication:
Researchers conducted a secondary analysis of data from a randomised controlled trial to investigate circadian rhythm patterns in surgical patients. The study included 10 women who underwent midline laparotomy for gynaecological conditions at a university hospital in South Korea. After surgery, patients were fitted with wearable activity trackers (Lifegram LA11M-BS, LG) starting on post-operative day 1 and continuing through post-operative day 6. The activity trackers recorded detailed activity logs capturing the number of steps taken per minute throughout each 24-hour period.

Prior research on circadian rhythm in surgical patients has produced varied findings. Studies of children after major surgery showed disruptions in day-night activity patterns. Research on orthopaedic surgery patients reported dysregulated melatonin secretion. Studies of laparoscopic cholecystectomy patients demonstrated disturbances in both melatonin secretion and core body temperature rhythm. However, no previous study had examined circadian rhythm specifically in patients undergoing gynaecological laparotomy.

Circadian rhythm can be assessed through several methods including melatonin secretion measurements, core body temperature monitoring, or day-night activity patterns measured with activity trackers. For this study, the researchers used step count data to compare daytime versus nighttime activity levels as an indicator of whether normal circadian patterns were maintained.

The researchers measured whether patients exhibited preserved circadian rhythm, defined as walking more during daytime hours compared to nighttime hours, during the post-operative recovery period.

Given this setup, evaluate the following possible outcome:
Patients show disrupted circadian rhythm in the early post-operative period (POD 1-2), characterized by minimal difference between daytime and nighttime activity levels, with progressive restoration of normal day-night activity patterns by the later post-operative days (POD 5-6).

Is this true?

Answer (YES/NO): NO